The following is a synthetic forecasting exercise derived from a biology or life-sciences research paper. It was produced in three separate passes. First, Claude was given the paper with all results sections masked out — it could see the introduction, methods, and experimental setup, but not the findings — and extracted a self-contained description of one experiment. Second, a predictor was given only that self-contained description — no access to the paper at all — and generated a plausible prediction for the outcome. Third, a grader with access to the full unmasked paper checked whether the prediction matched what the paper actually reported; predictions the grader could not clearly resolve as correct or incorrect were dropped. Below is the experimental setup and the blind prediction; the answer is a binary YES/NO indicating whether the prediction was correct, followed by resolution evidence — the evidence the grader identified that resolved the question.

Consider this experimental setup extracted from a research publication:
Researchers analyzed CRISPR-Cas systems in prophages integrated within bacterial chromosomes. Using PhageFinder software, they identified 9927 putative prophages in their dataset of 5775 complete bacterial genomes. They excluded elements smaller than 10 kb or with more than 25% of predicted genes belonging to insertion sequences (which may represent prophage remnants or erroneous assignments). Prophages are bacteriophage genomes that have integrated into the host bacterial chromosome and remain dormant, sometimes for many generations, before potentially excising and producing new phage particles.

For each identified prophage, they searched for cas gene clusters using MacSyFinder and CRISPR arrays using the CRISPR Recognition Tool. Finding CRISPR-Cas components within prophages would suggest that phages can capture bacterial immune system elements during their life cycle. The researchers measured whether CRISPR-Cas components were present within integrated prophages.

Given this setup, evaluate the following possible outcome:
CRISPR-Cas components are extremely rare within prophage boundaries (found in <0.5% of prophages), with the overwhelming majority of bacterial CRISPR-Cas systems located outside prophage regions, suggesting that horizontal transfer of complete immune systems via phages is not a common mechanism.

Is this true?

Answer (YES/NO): YES